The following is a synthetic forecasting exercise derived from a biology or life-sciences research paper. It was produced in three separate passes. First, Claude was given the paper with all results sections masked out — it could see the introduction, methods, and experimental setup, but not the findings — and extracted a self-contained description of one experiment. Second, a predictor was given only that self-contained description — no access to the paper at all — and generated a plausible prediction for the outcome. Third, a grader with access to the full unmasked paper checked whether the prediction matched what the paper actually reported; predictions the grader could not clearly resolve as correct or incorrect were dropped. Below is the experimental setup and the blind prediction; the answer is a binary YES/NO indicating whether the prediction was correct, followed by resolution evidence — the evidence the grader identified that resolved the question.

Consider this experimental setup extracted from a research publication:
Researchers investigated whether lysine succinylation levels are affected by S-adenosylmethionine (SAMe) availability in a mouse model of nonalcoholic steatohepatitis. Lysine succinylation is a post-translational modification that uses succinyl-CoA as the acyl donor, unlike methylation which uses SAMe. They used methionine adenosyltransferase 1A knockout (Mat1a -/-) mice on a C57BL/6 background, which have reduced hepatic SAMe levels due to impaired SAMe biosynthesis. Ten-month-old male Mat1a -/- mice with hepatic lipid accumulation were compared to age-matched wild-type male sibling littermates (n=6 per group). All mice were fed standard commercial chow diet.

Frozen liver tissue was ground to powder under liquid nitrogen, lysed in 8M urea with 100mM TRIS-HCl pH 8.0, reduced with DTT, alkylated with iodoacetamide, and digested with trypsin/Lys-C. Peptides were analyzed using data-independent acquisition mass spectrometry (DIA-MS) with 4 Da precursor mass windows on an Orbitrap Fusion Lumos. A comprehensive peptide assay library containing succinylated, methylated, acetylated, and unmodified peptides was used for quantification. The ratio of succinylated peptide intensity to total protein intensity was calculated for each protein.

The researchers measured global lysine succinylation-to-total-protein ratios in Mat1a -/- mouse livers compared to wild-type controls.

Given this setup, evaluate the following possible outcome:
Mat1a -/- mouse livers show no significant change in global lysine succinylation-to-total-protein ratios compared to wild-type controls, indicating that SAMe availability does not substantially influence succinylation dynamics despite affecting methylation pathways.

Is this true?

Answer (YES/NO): NO